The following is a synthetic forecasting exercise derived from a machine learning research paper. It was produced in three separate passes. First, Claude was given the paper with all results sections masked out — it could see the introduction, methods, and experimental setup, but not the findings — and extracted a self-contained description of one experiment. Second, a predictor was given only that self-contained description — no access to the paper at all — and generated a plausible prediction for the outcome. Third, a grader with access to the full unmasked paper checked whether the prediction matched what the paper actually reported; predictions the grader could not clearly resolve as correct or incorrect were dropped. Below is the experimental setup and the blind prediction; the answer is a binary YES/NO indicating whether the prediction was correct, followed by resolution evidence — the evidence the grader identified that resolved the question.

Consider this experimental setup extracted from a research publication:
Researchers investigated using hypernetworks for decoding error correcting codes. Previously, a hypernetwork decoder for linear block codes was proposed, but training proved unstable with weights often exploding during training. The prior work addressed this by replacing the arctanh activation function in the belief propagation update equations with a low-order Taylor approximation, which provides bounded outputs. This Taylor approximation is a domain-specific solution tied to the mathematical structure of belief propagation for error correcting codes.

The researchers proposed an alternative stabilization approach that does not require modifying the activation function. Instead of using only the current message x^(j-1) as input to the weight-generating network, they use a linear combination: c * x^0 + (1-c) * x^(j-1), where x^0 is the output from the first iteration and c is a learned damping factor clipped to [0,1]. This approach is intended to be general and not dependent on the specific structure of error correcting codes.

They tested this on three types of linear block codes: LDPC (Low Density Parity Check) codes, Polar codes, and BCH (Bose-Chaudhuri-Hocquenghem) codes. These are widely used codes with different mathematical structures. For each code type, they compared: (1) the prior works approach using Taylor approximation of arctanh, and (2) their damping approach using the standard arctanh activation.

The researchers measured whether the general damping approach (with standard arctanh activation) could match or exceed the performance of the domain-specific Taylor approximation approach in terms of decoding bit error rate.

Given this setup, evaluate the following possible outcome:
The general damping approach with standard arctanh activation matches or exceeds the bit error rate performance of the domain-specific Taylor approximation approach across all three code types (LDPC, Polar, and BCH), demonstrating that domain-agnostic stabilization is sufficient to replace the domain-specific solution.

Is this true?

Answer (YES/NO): YES